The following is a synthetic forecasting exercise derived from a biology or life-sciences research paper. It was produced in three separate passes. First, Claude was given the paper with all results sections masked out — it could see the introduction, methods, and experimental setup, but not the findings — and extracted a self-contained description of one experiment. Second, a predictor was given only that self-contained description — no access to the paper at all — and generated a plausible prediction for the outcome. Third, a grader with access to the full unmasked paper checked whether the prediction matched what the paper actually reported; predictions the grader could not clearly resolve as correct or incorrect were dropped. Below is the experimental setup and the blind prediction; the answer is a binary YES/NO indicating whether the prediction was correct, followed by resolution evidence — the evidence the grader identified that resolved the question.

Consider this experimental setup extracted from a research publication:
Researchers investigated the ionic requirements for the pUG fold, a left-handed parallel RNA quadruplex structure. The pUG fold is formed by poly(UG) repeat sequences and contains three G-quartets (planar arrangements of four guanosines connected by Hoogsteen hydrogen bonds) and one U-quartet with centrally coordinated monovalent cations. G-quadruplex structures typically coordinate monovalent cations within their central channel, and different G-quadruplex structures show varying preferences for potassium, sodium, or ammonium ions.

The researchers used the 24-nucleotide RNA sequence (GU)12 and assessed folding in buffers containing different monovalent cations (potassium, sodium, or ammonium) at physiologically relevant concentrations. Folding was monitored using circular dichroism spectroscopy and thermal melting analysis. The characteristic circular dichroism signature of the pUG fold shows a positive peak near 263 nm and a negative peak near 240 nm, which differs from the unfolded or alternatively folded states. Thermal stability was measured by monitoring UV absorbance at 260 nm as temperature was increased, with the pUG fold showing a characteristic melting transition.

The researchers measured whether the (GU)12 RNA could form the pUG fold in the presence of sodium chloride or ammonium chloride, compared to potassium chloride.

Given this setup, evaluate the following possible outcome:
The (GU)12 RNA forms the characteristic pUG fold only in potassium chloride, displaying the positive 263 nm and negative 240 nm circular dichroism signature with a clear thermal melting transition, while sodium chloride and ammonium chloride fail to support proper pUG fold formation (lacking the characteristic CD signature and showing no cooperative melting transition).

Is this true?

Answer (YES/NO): YES